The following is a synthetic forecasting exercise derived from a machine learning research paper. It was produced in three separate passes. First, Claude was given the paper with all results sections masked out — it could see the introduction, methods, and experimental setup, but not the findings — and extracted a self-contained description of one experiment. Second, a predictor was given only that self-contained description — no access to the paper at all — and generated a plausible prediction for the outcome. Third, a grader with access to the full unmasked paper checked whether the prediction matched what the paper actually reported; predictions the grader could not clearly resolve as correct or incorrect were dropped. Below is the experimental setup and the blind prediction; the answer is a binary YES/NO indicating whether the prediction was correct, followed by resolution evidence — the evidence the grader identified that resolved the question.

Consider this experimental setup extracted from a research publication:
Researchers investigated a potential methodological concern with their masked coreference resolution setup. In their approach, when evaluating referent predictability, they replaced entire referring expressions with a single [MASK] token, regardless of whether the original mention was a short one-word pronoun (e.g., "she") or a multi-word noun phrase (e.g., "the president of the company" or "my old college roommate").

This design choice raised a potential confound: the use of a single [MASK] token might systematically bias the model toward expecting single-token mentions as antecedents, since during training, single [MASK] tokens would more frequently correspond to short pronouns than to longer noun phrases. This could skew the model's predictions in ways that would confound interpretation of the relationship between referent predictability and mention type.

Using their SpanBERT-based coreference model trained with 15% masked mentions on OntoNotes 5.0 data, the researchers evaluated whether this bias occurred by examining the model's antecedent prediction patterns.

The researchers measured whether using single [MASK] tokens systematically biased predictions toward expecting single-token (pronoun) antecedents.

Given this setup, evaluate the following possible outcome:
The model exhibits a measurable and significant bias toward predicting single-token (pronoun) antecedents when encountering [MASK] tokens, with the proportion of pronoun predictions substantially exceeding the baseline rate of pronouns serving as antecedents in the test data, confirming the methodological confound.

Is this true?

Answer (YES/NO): NO